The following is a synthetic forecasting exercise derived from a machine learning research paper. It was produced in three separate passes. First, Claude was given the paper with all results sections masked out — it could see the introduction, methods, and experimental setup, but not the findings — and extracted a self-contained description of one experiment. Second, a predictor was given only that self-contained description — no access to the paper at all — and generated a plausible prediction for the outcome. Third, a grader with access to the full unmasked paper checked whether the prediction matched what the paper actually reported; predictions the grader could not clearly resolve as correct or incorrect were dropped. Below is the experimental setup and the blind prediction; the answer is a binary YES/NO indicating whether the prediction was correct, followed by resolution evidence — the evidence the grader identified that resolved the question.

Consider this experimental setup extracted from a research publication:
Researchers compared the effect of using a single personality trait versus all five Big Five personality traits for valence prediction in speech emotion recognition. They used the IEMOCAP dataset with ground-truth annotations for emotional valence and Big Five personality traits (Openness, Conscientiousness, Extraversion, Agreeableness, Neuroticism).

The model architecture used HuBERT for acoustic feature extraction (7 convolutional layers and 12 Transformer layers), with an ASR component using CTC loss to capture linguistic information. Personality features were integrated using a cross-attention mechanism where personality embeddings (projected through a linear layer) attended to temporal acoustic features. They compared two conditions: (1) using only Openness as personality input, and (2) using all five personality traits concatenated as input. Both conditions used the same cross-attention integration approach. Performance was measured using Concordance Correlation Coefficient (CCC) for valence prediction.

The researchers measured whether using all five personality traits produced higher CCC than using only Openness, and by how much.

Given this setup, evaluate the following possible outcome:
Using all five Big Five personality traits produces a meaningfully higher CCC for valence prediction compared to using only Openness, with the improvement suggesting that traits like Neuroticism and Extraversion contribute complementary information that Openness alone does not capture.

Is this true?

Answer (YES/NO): NO